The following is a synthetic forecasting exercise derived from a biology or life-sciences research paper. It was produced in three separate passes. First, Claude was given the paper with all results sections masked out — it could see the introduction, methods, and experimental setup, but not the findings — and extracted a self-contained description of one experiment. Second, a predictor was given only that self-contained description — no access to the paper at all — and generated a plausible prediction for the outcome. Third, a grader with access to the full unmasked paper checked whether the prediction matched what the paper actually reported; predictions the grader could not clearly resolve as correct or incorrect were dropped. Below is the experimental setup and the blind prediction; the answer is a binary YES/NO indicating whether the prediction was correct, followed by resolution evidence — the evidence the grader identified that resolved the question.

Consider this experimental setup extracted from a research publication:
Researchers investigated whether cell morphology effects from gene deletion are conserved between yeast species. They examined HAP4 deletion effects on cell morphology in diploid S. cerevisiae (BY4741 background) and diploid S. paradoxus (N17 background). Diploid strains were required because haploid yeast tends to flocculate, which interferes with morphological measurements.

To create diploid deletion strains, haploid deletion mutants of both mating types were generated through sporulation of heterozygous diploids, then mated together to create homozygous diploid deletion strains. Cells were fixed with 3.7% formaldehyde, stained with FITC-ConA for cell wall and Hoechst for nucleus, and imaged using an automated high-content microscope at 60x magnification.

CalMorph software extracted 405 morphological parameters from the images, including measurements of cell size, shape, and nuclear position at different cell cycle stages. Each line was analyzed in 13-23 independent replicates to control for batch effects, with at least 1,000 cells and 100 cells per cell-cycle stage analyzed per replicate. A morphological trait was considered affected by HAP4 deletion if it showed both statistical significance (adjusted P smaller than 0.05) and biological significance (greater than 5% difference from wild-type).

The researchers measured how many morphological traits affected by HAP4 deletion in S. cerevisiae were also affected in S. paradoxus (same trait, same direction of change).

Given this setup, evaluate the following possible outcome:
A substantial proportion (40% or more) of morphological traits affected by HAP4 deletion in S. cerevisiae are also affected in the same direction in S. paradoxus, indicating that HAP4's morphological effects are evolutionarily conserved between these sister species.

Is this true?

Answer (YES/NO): NO